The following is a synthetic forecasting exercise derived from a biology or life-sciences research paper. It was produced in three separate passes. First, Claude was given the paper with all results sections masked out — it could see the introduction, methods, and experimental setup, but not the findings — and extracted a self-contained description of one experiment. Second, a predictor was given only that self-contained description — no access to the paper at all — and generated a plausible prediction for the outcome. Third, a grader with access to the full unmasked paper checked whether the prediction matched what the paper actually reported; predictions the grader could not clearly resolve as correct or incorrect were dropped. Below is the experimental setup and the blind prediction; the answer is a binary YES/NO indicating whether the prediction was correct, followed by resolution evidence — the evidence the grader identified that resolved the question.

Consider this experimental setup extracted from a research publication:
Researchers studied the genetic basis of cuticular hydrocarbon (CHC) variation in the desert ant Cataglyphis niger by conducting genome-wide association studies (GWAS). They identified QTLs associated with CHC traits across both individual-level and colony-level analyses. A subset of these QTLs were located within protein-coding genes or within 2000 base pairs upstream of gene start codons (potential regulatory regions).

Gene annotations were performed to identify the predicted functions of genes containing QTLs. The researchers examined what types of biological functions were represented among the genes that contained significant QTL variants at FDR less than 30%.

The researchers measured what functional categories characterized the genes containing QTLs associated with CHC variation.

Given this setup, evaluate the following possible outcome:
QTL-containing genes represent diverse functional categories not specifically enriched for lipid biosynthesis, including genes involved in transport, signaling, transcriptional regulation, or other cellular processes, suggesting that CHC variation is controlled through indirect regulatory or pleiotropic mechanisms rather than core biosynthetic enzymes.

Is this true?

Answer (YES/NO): YES